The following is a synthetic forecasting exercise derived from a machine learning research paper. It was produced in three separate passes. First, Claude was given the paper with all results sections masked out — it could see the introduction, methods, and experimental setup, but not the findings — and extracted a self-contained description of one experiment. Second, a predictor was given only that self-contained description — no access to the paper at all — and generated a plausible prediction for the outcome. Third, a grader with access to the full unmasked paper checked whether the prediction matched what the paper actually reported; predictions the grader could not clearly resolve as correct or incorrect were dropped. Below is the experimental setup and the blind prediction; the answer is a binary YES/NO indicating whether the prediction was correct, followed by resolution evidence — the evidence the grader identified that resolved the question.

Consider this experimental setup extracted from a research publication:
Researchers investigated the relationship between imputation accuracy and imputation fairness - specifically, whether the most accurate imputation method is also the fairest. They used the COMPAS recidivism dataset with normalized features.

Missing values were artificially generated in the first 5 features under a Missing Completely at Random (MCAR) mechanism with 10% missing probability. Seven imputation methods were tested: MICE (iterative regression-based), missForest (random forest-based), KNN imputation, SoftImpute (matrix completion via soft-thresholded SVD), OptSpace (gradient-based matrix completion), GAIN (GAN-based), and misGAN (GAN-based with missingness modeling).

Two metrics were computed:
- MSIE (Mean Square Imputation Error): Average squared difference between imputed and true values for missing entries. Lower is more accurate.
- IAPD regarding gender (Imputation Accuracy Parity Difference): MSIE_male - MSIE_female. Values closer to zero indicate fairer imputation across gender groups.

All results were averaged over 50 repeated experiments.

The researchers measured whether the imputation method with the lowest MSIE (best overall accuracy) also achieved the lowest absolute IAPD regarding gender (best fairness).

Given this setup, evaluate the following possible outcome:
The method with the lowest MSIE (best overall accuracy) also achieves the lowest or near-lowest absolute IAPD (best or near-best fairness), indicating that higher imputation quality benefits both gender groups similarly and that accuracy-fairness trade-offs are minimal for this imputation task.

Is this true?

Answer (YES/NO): NO